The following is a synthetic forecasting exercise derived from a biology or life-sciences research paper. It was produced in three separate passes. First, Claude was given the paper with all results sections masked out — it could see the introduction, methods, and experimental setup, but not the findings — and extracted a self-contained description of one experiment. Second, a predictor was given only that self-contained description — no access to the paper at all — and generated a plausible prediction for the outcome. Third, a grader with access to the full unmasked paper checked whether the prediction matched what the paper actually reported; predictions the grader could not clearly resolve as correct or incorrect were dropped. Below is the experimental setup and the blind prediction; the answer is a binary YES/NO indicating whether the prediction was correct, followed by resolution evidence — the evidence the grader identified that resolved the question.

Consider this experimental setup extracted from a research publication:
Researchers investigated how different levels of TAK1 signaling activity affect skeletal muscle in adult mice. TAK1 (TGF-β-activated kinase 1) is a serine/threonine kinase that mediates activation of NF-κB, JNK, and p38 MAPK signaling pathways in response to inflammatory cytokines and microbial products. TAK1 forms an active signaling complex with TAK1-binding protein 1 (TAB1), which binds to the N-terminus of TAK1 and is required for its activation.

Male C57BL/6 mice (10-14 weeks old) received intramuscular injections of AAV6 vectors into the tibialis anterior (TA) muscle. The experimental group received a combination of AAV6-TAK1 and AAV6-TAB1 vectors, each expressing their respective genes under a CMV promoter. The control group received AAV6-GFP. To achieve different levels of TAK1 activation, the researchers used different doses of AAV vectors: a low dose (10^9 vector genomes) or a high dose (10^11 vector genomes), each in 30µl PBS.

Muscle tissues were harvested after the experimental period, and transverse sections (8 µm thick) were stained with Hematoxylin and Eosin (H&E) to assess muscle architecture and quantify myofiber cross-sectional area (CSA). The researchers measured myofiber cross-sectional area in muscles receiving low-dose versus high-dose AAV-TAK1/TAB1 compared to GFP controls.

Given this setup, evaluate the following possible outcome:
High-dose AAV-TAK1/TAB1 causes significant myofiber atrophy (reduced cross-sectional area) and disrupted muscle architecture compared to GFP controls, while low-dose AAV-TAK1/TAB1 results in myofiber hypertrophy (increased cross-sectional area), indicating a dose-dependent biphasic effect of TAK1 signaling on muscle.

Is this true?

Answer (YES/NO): YES